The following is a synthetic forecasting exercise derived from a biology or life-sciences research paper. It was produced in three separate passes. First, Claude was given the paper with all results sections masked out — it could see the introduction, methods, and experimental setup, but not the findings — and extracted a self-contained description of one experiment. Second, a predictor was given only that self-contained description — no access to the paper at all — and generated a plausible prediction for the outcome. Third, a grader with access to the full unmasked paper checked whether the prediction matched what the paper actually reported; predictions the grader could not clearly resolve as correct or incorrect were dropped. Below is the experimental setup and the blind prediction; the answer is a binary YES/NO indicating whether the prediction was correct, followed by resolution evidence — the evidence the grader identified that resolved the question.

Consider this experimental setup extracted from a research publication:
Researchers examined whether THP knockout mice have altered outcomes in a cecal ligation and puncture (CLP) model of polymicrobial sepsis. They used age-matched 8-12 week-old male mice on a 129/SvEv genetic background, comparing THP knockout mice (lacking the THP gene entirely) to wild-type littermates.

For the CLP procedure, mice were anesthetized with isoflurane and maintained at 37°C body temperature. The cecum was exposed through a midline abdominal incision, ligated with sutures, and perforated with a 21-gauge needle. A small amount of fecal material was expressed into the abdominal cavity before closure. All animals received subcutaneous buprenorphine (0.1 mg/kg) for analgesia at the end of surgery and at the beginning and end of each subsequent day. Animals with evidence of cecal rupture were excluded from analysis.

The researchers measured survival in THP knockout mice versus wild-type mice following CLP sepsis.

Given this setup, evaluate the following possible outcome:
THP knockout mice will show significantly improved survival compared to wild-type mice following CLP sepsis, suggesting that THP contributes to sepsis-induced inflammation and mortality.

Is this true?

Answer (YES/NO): NO